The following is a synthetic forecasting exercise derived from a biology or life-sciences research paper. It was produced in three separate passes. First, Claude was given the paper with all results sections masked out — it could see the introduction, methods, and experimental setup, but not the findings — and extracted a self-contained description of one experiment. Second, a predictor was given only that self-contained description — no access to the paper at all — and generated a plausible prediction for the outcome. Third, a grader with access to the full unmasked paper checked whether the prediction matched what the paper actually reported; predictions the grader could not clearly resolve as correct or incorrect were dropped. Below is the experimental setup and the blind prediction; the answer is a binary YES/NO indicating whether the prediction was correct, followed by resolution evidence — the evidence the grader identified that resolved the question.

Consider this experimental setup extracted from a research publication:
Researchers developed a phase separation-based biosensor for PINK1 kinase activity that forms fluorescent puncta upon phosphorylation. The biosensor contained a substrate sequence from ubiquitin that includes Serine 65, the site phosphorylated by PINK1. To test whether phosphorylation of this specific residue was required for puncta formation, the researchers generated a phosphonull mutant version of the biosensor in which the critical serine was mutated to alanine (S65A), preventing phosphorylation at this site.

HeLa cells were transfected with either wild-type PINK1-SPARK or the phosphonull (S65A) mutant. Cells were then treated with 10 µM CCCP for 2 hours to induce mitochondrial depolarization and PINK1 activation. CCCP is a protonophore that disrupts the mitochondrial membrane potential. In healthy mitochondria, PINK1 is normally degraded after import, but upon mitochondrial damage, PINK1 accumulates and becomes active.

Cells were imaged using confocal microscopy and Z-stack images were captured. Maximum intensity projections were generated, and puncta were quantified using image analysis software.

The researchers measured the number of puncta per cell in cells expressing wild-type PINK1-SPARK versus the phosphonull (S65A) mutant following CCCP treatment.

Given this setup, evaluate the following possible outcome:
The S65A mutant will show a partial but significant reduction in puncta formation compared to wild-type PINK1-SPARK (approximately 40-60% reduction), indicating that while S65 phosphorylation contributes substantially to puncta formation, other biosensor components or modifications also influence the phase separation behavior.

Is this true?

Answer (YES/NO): NO